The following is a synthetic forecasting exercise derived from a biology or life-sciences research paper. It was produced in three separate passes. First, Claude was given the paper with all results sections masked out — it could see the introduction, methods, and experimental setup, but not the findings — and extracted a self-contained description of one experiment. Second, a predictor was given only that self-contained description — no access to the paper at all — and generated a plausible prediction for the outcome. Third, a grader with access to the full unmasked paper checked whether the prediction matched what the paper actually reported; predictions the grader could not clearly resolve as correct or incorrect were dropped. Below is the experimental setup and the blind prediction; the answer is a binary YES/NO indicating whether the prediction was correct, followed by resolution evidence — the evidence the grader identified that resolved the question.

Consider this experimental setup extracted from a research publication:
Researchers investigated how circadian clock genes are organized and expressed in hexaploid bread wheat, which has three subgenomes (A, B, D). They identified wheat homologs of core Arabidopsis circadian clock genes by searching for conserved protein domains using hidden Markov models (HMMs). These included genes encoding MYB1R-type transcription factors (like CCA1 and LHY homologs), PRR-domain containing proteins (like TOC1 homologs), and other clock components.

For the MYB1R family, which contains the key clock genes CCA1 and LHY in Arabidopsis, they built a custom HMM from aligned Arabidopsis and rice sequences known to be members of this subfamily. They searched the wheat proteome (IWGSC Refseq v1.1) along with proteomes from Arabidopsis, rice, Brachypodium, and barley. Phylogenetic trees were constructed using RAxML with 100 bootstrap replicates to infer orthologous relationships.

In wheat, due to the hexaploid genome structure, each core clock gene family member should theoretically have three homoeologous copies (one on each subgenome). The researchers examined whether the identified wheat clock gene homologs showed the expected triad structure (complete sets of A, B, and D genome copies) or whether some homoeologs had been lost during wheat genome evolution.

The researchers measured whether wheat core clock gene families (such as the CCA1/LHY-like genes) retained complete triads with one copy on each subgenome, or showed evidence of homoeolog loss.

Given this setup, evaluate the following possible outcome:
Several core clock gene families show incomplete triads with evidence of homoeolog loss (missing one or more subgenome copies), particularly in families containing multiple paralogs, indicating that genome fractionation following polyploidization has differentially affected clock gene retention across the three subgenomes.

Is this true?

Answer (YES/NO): NO